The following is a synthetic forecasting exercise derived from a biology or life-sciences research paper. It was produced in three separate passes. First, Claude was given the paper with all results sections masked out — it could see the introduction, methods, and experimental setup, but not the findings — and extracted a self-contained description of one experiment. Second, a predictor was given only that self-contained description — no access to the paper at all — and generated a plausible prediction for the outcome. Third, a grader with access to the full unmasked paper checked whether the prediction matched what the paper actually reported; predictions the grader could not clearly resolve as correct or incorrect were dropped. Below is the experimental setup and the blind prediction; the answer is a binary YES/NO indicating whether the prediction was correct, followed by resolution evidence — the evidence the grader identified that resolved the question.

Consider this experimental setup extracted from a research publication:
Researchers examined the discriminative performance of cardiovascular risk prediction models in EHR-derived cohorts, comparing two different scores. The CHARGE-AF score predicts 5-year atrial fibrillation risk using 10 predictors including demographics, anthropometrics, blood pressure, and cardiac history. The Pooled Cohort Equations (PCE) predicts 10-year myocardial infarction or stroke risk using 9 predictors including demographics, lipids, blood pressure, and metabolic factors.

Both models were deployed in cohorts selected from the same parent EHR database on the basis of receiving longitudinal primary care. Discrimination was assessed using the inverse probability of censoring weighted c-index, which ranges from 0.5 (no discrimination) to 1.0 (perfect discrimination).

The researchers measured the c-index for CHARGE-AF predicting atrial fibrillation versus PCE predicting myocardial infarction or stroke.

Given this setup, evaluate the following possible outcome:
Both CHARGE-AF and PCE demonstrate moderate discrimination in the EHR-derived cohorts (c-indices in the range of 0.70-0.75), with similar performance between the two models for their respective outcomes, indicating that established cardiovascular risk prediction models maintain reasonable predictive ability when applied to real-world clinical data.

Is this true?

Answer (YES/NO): NO